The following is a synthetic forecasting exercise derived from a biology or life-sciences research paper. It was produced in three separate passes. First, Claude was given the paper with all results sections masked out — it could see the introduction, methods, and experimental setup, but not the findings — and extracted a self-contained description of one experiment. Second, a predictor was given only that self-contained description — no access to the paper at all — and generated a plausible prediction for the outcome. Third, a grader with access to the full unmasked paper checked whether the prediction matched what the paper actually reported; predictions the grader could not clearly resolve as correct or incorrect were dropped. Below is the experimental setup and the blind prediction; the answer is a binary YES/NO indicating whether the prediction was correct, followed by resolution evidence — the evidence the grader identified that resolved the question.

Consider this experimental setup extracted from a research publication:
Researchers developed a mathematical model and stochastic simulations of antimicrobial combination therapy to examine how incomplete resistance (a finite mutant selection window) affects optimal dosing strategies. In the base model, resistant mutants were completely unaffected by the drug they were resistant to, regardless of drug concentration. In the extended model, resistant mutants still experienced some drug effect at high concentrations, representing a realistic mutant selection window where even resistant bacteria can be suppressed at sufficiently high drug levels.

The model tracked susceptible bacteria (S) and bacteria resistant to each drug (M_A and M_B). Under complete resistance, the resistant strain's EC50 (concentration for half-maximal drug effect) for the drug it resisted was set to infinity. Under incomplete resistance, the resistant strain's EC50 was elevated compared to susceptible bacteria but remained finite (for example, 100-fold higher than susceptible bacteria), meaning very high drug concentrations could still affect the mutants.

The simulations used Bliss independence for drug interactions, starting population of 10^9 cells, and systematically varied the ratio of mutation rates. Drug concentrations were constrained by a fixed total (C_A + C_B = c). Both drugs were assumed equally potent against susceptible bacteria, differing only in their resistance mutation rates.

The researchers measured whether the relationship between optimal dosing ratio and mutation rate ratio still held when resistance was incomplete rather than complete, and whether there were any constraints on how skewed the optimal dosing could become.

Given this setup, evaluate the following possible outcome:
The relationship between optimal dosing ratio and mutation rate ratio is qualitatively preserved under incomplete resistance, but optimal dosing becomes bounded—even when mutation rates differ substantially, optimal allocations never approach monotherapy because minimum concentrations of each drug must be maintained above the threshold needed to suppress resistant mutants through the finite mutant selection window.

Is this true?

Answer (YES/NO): NO